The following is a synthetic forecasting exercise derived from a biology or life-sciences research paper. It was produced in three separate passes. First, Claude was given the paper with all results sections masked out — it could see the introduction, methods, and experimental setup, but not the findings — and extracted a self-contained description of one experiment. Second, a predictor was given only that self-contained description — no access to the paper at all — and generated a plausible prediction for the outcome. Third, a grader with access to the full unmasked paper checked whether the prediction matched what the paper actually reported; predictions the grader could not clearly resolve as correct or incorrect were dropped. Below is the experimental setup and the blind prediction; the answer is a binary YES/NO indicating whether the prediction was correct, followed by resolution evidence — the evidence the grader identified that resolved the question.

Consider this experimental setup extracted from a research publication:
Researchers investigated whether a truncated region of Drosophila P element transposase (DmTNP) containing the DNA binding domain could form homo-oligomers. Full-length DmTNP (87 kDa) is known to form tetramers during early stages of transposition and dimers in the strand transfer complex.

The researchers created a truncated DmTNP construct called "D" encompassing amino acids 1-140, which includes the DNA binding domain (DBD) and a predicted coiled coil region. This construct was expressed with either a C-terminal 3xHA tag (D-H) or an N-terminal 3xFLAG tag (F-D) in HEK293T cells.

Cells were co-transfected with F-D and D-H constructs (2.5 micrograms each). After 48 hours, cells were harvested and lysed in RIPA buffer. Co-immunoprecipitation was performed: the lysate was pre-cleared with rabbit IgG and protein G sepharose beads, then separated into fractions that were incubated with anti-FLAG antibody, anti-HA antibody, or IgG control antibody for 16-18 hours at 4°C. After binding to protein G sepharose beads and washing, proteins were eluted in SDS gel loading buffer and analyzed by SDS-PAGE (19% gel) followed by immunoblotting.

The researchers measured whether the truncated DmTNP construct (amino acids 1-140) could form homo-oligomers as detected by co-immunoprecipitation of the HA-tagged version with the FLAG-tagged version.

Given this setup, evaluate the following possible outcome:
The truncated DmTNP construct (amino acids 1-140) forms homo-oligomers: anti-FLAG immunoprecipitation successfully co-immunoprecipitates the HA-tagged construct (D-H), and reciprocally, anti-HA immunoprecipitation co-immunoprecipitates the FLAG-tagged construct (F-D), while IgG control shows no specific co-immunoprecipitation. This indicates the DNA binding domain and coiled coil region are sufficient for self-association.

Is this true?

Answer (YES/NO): YES